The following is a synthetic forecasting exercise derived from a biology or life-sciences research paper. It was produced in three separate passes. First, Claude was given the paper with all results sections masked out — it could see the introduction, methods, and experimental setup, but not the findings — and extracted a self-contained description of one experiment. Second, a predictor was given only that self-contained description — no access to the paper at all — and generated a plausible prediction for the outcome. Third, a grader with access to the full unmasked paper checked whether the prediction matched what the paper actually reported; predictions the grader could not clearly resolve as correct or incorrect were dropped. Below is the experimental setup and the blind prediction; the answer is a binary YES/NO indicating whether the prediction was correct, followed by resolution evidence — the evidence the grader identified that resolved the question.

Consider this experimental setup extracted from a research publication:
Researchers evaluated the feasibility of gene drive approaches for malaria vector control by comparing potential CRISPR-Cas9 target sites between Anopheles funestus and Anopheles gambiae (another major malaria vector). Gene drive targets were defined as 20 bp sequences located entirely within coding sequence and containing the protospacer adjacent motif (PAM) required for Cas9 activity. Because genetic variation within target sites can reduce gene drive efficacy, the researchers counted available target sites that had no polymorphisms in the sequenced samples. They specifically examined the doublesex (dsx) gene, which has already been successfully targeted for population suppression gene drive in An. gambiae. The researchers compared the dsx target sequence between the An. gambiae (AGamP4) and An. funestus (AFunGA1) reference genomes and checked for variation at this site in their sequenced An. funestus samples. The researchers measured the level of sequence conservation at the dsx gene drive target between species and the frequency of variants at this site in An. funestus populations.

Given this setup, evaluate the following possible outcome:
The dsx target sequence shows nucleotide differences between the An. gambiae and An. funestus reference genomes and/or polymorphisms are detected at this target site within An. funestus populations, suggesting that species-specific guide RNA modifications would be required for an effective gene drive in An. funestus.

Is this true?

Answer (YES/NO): NO